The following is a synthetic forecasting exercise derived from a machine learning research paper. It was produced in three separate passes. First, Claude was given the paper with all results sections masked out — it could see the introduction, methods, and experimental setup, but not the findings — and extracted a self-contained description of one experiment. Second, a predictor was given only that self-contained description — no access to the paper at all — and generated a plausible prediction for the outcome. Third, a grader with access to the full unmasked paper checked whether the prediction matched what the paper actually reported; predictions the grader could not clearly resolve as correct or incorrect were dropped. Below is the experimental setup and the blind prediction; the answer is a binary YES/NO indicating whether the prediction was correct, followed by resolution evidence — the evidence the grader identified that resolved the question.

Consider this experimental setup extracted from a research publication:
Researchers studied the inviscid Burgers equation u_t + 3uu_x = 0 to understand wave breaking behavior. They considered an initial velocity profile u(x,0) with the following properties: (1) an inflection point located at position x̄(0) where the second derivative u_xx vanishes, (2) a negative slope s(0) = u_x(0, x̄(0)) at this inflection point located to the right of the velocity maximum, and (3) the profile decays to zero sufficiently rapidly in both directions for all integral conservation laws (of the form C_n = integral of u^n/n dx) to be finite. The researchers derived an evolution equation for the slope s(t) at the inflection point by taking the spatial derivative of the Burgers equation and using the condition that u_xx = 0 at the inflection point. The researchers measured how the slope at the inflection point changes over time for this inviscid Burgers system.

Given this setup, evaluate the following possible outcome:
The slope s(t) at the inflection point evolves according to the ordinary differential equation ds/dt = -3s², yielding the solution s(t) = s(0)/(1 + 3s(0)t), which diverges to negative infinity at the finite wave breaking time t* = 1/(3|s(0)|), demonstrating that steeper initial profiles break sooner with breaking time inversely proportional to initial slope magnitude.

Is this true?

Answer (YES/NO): NO